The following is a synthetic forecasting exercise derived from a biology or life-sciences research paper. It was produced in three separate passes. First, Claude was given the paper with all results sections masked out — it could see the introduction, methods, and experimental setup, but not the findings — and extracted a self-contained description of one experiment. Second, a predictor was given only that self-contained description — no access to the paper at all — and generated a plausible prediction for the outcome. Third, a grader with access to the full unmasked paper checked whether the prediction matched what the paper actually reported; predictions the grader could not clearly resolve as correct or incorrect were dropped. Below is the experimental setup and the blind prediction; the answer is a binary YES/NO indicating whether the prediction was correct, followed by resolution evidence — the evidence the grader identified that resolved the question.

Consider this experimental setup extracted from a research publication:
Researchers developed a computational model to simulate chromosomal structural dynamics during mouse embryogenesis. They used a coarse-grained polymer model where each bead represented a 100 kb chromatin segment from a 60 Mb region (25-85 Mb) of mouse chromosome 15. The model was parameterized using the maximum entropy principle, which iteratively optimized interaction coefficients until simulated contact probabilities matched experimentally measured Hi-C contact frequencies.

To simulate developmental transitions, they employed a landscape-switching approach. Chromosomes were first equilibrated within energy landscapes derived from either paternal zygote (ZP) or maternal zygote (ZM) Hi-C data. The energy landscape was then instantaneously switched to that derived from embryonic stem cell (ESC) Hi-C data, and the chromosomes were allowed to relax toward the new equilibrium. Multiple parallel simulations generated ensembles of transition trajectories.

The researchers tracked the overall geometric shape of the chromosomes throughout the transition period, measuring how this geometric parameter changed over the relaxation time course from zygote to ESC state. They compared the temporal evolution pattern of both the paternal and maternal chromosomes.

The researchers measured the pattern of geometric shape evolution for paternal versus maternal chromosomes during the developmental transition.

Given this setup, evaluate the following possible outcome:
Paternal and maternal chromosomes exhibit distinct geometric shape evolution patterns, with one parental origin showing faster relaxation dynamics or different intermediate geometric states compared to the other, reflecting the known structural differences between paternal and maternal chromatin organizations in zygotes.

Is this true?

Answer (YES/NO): YES